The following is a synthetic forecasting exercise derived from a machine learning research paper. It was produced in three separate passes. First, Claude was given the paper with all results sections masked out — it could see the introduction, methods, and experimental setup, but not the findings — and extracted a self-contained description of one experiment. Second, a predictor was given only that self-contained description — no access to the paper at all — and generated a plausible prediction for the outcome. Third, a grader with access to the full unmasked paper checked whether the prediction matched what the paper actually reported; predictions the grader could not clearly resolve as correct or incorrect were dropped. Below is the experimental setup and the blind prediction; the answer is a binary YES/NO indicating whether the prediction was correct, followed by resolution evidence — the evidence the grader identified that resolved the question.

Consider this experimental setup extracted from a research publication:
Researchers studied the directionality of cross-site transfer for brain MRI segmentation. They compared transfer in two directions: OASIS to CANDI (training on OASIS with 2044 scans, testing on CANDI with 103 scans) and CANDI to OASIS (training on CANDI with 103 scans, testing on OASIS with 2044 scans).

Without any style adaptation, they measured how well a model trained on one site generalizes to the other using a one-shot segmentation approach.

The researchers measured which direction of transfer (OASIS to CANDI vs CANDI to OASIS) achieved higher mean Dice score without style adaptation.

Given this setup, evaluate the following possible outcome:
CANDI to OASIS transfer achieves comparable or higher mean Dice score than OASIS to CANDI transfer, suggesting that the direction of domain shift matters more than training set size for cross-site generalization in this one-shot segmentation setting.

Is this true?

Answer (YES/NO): NO